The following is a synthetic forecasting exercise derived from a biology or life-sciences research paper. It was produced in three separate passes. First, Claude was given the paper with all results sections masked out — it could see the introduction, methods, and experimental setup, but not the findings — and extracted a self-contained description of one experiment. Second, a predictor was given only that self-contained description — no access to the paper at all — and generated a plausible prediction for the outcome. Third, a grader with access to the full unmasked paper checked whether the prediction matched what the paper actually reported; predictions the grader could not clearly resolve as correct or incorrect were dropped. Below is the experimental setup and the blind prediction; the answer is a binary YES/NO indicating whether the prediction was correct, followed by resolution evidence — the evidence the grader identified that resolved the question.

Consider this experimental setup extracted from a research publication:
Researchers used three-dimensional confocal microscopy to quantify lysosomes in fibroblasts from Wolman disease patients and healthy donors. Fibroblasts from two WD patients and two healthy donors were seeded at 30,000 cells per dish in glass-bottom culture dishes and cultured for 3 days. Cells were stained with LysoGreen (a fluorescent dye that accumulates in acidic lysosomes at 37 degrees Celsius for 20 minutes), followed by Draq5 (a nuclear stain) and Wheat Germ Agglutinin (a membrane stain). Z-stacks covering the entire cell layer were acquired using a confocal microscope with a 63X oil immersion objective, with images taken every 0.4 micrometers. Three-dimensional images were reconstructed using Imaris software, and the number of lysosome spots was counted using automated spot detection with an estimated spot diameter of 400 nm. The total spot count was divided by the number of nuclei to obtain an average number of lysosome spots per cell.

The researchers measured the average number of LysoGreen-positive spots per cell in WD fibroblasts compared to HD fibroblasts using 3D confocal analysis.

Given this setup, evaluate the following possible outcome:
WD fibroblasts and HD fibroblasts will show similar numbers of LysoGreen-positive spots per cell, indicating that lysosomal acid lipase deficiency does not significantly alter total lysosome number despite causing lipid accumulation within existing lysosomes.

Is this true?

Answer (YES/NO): NO